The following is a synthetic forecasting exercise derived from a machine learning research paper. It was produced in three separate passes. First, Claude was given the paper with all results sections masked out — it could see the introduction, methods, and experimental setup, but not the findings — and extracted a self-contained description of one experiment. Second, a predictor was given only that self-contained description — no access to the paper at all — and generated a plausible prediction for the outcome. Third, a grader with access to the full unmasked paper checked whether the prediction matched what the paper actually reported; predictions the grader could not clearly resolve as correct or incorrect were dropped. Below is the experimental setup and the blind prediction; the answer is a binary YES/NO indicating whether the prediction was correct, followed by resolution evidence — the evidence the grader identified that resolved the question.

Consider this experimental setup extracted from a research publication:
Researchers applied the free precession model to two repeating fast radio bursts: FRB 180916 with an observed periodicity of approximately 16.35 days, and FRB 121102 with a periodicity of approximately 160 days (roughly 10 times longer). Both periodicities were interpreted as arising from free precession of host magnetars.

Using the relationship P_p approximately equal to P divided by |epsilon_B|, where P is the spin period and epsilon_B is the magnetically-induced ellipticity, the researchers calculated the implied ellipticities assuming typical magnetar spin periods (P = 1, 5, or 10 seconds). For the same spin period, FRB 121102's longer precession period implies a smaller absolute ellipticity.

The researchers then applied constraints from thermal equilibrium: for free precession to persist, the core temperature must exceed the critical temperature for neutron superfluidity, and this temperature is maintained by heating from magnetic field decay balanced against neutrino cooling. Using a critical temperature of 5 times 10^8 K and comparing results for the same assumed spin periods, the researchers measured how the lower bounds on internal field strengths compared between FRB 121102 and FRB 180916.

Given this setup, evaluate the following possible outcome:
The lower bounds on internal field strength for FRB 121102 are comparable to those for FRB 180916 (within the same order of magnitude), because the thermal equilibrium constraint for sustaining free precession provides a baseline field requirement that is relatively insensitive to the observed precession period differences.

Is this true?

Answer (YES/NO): YES